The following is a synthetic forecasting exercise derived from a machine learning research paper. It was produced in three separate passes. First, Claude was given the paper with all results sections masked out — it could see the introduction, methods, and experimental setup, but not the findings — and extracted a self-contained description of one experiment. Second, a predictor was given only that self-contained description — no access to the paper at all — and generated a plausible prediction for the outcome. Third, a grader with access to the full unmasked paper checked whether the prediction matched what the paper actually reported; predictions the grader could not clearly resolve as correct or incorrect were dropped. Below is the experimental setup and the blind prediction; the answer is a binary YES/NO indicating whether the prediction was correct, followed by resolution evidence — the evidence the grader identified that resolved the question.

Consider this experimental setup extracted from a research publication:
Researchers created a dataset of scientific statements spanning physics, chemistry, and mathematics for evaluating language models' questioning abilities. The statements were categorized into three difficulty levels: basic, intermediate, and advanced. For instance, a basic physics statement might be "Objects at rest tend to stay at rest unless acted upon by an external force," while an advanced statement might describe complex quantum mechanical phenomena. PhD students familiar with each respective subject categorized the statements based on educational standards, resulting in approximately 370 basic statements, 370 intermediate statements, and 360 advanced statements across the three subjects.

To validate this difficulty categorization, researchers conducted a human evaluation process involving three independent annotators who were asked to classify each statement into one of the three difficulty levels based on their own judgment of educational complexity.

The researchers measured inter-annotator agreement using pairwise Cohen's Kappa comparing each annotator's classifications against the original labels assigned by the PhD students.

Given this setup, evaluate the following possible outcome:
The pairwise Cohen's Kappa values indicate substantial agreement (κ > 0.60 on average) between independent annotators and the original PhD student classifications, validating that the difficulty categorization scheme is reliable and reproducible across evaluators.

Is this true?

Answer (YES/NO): YES